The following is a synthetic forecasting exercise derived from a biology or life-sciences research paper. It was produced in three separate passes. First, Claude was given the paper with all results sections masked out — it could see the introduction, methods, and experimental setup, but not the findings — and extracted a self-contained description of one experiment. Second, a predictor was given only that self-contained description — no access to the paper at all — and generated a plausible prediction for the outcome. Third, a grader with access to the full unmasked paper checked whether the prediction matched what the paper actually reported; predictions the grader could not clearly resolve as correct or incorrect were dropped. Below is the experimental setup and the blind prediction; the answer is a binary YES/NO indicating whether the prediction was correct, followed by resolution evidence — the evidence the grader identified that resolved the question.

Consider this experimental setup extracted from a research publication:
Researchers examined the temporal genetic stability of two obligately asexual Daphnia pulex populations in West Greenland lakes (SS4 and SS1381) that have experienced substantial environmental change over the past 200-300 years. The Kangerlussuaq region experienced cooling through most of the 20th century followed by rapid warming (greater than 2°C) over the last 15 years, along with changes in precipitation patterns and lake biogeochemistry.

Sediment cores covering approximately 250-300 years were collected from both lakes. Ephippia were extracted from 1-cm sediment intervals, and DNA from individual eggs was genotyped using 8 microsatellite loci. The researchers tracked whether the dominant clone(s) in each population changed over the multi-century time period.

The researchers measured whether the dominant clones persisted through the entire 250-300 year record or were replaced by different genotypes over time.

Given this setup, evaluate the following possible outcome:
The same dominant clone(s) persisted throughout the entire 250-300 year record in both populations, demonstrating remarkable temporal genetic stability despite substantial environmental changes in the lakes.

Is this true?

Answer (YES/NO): YES